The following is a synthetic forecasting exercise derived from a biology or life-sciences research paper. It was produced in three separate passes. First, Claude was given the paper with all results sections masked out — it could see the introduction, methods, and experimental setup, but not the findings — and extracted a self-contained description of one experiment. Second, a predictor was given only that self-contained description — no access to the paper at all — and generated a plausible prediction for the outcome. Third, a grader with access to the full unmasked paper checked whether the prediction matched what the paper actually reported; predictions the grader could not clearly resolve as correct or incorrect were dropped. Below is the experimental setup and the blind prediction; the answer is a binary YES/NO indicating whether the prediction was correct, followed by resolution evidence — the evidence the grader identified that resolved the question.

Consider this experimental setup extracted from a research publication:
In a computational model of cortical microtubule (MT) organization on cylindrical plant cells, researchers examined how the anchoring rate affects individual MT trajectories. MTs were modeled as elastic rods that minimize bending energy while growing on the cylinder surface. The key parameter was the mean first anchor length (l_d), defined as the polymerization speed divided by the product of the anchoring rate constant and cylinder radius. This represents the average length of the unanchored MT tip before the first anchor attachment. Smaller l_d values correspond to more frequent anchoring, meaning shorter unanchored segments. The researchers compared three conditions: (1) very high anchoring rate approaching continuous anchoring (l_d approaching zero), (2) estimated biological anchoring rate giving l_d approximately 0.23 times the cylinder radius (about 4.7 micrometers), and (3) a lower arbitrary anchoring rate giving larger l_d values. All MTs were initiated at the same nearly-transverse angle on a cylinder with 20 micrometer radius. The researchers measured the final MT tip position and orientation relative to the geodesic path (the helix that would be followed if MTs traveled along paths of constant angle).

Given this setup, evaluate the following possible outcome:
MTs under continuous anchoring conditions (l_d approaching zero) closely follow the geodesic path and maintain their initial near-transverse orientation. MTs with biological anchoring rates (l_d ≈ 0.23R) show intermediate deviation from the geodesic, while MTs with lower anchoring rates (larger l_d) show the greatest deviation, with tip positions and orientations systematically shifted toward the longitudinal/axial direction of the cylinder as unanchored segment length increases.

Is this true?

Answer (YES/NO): YES